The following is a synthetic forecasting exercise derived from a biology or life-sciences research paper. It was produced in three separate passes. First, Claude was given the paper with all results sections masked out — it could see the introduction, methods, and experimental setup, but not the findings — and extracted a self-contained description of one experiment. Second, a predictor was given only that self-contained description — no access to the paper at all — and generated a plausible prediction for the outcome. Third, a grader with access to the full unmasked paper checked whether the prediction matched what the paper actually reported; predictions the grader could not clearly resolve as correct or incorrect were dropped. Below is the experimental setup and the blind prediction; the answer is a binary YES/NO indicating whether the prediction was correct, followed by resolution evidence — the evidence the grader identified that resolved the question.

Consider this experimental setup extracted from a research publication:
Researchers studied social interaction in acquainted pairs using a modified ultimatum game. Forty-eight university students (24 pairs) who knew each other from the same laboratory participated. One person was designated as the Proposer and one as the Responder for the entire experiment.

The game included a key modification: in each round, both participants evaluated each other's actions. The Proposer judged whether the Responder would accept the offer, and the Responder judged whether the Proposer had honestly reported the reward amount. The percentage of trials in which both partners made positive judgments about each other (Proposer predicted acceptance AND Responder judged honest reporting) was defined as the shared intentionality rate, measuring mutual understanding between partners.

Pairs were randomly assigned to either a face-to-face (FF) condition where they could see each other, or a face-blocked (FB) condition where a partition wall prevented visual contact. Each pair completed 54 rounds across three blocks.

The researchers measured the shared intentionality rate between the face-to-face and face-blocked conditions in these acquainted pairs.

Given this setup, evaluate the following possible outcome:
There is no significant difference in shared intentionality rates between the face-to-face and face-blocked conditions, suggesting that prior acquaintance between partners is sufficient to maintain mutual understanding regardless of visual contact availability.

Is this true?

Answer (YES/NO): NO